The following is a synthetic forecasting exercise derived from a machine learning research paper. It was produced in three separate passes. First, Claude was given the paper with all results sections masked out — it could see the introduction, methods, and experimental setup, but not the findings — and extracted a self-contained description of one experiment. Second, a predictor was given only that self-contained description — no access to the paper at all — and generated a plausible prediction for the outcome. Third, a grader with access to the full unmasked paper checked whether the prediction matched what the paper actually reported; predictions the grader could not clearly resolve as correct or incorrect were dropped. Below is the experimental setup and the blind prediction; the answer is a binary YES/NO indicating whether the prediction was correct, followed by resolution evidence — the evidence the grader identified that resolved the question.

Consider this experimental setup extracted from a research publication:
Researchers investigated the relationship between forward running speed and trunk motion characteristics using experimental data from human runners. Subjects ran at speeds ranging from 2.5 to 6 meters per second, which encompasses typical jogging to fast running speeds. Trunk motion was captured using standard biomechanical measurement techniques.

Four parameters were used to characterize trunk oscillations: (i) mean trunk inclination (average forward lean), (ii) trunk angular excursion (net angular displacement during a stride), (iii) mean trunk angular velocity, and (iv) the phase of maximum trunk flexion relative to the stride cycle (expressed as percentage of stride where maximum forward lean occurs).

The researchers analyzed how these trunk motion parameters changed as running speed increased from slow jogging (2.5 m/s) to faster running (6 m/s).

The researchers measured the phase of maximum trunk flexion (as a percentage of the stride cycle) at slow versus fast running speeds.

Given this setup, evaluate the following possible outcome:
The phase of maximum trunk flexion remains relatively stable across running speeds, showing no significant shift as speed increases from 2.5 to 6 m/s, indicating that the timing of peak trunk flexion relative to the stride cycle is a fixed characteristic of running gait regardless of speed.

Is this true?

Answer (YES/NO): NO